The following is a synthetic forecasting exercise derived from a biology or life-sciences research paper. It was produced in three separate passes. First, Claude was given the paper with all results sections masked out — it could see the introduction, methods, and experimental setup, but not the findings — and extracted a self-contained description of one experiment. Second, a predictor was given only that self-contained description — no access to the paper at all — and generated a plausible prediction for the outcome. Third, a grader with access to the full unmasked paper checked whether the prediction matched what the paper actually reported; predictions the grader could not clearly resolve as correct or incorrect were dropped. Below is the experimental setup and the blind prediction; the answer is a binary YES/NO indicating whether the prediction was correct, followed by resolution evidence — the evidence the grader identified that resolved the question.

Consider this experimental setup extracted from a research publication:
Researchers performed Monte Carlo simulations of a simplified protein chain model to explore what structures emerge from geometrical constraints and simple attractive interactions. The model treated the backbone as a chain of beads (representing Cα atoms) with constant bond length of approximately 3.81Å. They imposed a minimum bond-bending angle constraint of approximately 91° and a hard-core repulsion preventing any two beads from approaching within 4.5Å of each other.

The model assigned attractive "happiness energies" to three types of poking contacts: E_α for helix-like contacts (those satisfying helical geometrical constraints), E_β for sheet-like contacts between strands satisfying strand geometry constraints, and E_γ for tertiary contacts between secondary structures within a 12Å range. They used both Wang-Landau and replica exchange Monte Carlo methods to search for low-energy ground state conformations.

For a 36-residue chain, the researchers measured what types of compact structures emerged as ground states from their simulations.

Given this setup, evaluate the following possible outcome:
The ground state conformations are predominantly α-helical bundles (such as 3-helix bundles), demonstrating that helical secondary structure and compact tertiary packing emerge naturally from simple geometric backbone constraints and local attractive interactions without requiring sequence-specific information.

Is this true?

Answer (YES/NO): NO